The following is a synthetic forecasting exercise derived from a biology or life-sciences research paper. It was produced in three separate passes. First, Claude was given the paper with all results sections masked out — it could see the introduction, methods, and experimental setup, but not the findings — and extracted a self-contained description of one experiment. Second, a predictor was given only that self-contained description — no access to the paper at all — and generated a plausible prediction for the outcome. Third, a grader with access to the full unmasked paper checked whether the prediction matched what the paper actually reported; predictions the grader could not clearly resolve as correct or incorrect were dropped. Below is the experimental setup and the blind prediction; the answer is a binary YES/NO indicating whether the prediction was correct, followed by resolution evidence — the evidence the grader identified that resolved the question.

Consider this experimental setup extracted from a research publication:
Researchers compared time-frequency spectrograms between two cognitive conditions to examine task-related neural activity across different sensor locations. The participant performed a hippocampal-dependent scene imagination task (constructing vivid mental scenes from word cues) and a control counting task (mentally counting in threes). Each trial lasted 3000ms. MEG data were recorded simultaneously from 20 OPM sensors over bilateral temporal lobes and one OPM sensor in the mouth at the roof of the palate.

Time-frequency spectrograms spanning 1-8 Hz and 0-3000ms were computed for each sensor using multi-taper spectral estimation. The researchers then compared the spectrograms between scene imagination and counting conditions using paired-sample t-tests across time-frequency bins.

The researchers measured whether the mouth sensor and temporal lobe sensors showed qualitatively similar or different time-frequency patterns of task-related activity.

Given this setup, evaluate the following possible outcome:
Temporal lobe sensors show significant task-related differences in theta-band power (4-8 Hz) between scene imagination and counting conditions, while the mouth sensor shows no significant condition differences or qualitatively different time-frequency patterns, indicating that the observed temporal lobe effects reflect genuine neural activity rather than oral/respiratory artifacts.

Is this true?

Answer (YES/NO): NO